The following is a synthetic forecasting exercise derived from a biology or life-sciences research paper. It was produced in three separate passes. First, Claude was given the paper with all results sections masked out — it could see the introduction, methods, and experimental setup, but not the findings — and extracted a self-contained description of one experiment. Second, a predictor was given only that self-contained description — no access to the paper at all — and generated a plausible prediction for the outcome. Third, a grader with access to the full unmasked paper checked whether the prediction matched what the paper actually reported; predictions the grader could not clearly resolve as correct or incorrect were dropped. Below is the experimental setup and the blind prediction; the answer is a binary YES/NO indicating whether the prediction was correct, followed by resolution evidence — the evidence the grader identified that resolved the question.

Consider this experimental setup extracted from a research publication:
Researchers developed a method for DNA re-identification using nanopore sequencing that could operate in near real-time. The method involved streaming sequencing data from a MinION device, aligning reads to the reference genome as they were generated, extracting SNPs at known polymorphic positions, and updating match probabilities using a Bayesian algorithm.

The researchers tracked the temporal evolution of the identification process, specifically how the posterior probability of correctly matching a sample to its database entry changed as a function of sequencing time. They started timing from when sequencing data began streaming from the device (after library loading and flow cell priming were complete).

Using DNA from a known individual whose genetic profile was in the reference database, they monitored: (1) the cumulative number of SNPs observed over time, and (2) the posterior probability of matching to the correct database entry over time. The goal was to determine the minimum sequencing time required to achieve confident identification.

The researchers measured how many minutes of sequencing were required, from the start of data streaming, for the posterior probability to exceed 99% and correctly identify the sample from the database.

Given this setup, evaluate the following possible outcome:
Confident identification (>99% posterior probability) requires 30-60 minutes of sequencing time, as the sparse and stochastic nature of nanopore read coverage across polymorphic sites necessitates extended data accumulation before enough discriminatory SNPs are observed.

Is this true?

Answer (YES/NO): NO